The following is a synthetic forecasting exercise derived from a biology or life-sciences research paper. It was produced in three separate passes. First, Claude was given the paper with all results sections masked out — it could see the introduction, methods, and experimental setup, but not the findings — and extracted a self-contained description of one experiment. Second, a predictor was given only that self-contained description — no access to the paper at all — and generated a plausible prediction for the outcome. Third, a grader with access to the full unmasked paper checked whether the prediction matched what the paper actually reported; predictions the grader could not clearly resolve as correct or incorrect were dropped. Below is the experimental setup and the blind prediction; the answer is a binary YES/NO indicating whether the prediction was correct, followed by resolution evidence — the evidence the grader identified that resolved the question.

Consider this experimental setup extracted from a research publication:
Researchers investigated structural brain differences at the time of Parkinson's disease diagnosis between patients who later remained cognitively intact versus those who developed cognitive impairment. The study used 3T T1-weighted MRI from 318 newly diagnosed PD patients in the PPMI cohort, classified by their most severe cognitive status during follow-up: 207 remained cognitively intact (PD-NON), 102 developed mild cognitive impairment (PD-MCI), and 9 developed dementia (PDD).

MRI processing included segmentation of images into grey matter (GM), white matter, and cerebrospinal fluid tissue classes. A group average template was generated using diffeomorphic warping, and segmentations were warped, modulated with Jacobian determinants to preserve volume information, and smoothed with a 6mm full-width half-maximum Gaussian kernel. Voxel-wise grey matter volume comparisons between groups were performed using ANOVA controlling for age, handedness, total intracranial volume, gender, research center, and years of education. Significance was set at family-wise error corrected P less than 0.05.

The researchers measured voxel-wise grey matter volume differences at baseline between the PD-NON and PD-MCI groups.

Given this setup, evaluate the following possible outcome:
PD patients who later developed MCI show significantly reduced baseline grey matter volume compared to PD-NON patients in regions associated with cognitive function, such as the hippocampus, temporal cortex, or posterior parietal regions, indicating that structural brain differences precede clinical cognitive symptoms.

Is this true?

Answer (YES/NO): YES